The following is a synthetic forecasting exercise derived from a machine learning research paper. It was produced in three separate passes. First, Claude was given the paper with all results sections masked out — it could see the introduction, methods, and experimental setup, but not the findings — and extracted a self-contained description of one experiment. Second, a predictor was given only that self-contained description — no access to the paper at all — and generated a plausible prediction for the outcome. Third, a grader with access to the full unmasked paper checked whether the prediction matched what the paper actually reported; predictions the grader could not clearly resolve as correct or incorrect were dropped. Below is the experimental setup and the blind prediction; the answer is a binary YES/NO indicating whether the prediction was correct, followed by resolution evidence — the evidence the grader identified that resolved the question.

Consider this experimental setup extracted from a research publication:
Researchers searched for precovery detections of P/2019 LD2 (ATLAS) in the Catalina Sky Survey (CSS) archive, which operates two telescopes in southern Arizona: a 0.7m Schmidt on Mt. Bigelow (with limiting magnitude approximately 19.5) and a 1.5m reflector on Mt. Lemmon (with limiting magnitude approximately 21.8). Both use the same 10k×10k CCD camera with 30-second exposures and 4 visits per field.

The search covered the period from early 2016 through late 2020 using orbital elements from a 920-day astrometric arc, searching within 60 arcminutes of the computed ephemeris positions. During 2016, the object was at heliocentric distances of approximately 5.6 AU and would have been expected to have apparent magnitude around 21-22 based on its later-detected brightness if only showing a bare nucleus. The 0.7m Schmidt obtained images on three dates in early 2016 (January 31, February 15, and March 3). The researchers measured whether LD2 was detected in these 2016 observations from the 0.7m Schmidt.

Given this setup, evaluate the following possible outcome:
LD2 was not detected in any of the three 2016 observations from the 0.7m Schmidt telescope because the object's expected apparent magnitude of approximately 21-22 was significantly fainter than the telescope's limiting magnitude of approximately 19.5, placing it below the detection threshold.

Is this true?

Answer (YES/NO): YES